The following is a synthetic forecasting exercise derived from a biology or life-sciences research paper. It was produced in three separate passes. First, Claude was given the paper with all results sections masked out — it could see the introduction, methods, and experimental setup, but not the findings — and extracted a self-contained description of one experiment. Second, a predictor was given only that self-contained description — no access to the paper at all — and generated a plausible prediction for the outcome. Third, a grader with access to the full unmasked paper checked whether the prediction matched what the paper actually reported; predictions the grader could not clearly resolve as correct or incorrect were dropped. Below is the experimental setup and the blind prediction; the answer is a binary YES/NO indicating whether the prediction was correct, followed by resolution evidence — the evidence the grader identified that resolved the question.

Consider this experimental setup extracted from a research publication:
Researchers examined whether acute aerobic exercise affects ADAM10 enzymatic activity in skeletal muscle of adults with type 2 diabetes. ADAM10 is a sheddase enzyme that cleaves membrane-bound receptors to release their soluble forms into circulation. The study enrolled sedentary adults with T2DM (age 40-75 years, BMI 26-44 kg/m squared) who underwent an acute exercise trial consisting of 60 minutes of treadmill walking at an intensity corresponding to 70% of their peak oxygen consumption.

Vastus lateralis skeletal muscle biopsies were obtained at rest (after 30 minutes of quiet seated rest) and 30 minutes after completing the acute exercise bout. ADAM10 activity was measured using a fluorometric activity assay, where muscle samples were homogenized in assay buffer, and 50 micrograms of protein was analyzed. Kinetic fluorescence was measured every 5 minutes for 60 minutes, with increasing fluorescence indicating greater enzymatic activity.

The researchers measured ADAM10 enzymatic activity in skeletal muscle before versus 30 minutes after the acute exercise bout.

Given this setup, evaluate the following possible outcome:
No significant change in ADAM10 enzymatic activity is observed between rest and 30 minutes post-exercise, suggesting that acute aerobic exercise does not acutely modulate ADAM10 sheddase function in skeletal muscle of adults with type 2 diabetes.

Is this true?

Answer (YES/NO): YES